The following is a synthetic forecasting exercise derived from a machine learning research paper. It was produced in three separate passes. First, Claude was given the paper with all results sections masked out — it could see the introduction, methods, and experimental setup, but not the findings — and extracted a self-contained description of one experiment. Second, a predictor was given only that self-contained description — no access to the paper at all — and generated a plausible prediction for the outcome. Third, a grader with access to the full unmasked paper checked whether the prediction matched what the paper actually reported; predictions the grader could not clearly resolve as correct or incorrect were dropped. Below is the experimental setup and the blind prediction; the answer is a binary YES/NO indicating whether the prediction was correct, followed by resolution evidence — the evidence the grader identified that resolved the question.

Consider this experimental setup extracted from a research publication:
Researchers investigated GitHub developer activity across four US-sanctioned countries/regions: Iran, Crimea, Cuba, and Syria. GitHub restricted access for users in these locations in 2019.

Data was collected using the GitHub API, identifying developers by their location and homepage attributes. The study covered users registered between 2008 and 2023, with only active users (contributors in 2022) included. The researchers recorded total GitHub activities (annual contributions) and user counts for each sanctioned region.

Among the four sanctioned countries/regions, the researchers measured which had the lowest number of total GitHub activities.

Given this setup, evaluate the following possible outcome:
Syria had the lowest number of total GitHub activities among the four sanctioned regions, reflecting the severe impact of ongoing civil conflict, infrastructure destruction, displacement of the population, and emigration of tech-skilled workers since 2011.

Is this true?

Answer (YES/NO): NO